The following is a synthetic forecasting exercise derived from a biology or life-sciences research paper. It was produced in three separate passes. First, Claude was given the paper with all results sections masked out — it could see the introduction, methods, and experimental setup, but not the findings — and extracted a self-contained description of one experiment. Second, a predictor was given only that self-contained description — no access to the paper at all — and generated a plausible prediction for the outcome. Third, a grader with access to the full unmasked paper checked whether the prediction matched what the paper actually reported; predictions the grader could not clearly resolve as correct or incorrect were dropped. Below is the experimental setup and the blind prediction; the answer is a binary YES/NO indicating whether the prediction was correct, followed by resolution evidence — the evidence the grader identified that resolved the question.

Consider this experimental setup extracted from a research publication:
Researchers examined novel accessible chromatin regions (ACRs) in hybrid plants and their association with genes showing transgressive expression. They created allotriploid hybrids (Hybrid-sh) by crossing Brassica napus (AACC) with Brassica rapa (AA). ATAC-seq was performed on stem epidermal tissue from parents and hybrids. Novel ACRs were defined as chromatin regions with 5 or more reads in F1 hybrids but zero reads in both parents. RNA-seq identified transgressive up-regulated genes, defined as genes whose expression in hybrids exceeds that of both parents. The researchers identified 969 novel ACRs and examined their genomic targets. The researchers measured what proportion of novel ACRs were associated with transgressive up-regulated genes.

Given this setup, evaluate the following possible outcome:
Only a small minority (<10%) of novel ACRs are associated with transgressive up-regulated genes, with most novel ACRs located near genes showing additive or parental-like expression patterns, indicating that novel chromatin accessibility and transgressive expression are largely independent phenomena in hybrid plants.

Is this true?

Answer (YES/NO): NO